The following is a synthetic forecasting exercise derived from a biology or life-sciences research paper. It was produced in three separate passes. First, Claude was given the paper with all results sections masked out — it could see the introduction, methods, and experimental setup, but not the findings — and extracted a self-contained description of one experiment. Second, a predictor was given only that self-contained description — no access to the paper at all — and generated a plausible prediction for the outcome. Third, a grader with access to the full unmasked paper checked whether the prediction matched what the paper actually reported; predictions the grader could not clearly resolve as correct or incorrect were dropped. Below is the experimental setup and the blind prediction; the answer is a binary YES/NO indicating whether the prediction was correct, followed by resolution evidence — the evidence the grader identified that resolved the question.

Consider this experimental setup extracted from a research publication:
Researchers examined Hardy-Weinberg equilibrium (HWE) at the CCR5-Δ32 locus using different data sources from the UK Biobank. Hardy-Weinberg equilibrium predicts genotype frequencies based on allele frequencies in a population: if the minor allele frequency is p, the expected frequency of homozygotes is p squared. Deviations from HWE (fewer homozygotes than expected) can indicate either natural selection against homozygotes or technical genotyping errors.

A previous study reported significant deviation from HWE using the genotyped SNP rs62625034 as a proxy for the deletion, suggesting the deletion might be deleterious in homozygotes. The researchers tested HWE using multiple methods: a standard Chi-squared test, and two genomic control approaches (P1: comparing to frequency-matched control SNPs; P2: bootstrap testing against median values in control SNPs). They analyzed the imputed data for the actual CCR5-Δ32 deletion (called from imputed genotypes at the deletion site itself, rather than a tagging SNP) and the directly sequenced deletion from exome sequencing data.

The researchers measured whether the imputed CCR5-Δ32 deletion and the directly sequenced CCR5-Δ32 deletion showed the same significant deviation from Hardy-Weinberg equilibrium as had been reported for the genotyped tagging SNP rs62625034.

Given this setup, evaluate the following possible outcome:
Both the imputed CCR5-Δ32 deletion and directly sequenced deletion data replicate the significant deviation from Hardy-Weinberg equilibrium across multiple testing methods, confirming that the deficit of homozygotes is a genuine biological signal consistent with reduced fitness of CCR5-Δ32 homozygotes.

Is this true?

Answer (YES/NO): NO